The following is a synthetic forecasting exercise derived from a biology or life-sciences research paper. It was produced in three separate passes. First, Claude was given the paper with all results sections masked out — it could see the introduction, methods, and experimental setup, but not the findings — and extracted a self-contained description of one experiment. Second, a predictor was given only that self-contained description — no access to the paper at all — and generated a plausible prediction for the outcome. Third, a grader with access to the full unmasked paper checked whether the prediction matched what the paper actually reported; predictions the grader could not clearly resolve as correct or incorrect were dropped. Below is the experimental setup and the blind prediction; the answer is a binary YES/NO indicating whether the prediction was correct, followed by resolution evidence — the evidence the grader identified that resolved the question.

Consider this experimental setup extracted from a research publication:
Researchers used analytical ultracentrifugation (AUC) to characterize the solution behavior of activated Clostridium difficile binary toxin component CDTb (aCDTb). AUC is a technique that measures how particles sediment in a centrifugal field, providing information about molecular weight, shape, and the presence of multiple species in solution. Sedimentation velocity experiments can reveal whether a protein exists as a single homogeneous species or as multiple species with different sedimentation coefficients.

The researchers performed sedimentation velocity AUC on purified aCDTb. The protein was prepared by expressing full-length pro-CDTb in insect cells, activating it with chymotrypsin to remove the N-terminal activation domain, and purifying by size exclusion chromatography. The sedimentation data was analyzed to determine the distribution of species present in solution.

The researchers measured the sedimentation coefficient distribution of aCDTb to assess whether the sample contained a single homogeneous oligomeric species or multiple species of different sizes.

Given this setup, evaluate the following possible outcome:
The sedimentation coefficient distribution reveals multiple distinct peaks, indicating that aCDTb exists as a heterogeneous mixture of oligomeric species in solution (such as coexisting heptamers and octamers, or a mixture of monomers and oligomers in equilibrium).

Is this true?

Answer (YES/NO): YES